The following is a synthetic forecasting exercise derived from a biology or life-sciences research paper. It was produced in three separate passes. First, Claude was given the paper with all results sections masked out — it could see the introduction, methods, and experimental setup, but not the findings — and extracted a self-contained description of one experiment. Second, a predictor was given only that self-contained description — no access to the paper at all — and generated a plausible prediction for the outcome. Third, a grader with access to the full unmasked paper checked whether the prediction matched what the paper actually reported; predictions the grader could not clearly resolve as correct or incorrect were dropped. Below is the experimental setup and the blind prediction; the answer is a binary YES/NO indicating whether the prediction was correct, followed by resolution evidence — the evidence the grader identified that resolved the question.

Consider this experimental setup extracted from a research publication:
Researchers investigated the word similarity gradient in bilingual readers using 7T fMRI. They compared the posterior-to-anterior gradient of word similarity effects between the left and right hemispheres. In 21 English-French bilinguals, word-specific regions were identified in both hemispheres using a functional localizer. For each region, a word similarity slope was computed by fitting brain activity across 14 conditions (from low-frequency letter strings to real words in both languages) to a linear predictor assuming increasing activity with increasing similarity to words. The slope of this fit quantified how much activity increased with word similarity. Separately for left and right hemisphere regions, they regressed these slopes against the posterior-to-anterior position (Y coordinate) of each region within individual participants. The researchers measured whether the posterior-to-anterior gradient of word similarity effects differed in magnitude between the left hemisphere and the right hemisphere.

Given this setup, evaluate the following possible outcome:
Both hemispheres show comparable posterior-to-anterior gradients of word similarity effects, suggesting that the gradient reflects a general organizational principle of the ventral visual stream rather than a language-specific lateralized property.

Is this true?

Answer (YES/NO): NO